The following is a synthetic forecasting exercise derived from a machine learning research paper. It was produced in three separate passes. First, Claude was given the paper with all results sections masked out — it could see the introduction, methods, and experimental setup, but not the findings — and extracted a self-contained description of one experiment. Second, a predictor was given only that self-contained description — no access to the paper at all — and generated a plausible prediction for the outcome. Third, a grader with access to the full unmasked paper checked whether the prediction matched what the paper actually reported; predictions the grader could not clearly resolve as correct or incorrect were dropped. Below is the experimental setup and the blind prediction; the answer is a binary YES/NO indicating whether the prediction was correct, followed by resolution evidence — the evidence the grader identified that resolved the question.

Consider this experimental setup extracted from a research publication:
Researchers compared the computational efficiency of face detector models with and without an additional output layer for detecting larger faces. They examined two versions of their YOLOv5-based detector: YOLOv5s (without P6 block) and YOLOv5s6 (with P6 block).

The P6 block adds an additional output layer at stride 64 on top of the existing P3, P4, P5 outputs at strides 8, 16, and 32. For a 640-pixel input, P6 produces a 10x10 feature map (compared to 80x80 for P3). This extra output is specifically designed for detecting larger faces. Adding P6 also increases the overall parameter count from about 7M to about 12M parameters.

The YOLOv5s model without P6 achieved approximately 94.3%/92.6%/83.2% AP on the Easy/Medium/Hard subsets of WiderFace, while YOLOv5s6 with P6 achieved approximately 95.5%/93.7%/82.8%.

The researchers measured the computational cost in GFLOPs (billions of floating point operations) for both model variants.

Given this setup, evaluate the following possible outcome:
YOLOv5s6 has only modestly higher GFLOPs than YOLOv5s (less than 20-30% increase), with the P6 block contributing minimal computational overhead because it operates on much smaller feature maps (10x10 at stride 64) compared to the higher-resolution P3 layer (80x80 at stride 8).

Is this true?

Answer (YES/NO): YES